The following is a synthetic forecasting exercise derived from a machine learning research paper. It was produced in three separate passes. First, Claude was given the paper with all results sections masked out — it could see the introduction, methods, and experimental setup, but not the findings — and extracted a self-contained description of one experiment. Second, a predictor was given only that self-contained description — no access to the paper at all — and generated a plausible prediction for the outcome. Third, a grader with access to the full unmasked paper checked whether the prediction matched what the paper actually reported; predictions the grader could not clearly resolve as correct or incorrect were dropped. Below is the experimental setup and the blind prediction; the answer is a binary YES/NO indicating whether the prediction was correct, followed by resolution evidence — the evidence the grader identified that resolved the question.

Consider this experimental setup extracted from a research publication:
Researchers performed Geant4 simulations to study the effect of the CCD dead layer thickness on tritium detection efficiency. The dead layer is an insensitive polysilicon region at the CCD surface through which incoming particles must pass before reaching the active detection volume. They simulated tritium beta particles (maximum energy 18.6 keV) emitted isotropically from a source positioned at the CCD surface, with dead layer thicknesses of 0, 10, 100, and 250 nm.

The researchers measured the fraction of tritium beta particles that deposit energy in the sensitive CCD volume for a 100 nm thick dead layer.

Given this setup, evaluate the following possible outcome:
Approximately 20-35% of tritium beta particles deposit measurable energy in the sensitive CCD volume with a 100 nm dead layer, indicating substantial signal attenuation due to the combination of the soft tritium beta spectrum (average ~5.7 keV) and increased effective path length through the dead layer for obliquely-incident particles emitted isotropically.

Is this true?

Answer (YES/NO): YES